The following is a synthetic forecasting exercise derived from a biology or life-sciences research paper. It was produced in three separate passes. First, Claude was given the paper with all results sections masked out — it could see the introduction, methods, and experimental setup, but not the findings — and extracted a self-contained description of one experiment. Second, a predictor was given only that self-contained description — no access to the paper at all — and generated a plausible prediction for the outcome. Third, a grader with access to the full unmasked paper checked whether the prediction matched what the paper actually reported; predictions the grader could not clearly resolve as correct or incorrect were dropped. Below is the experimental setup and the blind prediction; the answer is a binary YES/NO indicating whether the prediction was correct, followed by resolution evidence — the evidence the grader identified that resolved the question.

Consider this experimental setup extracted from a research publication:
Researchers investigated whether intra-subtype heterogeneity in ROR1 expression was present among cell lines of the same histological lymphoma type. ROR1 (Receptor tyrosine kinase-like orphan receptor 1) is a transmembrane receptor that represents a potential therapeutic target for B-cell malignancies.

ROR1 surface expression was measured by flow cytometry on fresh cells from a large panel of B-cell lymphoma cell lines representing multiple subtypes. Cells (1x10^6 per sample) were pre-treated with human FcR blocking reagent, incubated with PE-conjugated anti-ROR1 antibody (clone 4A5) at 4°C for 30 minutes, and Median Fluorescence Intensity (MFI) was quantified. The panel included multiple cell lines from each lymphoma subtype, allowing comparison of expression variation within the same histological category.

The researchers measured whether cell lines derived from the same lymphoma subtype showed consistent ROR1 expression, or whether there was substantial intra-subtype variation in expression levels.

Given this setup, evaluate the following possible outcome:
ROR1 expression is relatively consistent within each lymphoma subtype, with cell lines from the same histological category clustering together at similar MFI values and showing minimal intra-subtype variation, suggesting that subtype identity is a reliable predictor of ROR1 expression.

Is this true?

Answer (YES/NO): NO